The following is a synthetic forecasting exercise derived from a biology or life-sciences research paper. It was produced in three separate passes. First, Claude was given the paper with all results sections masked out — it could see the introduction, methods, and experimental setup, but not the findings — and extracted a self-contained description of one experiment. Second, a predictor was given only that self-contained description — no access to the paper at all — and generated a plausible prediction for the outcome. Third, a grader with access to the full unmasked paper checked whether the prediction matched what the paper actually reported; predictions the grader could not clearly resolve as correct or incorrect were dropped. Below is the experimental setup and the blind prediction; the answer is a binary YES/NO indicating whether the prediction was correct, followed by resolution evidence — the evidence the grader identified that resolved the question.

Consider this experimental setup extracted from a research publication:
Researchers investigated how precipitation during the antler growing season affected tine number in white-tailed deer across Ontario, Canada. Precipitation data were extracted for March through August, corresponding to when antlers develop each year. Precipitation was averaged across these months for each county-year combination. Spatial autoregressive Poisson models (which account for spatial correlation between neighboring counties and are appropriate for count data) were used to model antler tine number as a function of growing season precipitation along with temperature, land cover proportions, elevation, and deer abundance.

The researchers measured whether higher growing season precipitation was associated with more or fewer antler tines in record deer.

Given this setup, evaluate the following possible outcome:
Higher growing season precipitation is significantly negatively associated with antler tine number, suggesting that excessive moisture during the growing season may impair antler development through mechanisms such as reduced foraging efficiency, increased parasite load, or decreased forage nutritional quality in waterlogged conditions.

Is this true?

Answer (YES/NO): NO